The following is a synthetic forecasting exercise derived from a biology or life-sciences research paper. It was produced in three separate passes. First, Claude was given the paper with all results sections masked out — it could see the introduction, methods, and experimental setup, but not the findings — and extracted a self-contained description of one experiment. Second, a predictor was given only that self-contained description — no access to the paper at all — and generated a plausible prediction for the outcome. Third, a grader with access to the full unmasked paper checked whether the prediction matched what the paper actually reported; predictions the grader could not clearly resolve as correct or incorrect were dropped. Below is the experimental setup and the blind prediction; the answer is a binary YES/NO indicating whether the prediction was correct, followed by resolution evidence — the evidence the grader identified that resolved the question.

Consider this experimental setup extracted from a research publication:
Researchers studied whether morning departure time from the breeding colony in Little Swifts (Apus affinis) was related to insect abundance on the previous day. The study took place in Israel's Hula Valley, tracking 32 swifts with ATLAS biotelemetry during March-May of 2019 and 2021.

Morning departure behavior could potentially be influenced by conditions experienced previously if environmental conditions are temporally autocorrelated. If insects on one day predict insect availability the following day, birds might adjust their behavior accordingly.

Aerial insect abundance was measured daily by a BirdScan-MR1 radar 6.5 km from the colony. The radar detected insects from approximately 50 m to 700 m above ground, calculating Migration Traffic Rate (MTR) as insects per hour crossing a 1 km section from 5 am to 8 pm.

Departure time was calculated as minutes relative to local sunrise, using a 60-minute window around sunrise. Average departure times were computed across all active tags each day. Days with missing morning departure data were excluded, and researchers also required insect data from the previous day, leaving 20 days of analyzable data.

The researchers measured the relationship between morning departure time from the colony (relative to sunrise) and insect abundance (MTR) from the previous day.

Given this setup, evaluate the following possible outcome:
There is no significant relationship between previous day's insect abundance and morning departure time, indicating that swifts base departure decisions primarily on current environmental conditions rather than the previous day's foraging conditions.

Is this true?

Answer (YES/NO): NO